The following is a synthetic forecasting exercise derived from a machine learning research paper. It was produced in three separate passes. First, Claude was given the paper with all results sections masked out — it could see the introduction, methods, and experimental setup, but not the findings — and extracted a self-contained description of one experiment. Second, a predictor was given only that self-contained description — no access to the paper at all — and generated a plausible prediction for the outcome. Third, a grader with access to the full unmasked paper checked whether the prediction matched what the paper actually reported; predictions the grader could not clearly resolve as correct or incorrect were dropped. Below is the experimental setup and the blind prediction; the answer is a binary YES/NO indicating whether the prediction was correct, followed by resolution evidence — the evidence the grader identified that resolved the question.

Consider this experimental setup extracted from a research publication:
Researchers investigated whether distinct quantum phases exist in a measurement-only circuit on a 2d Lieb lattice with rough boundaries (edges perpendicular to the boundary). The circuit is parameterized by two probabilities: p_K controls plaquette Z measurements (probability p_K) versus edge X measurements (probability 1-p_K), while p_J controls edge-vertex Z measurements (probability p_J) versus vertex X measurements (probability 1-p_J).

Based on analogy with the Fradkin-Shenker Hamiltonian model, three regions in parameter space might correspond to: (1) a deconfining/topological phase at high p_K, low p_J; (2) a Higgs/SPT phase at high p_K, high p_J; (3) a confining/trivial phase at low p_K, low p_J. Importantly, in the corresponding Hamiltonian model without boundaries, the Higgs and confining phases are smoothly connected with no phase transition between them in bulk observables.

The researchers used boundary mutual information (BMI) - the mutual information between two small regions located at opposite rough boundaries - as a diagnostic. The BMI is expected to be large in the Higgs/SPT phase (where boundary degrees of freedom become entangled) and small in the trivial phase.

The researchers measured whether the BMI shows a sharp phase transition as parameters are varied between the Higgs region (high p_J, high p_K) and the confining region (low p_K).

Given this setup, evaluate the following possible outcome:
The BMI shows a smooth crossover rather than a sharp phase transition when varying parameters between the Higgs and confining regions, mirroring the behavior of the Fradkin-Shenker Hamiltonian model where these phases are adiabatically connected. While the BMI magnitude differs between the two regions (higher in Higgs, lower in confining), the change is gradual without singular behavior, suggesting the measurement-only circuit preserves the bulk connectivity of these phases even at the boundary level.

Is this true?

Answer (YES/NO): NO